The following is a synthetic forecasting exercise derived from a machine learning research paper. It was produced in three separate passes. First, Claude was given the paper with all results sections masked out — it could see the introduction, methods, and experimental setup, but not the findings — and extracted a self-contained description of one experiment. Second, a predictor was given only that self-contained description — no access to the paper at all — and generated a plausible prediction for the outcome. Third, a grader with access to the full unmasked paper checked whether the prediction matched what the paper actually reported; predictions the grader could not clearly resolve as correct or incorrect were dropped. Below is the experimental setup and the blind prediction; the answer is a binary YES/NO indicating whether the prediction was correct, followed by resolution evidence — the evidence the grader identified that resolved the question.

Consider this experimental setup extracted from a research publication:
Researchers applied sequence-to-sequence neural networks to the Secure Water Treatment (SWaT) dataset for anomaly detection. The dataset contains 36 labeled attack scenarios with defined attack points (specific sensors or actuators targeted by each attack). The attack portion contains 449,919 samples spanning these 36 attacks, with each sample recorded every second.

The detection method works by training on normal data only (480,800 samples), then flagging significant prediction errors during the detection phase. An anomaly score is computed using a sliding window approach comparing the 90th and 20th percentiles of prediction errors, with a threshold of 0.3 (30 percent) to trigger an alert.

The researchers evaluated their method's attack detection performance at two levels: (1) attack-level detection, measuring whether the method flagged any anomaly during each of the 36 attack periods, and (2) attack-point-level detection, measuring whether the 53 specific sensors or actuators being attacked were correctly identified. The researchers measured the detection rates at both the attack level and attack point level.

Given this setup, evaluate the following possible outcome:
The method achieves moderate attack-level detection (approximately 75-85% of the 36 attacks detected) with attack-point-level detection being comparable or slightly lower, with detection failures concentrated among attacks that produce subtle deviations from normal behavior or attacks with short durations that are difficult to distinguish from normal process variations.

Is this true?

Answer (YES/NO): NO